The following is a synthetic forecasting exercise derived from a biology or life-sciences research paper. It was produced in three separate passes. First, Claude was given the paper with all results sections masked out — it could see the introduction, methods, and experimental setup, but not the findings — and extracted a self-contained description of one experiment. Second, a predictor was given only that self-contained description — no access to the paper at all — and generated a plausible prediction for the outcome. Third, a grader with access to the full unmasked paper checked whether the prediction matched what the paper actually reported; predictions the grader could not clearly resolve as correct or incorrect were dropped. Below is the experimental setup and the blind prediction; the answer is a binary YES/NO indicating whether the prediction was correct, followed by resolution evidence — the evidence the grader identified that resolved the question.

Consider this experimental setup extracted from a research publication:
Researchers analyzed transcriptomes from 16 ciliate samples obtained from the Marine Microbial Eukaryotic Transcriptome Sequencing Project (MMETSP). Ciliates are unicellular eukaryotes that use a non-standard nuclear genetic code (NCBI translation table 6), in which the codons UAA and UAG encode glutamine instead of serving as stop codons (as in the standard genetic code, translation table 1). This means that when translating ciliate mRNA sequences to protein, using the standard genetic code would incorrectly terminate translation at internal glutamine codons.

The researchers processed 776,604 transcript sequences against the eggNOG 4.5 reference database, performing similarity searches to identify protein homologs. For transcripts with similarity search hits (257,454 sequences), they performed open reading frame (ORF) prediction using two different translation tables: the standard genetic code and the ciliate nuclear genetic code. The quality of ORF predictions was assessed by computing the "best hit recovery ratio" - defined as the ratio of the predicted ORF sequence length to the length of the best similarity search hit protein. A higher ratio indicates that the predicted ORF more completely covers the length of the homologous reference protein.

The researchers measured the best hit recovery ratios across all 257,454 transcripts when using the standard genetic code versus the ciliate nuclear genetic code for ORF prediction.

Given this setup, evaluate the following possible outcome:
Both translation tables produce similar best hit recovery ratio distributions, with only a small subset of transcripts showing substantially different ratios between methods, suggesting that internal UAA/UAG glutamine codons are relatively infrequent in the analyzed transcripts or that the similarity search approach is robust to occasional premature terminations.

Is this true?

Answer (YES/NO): NO